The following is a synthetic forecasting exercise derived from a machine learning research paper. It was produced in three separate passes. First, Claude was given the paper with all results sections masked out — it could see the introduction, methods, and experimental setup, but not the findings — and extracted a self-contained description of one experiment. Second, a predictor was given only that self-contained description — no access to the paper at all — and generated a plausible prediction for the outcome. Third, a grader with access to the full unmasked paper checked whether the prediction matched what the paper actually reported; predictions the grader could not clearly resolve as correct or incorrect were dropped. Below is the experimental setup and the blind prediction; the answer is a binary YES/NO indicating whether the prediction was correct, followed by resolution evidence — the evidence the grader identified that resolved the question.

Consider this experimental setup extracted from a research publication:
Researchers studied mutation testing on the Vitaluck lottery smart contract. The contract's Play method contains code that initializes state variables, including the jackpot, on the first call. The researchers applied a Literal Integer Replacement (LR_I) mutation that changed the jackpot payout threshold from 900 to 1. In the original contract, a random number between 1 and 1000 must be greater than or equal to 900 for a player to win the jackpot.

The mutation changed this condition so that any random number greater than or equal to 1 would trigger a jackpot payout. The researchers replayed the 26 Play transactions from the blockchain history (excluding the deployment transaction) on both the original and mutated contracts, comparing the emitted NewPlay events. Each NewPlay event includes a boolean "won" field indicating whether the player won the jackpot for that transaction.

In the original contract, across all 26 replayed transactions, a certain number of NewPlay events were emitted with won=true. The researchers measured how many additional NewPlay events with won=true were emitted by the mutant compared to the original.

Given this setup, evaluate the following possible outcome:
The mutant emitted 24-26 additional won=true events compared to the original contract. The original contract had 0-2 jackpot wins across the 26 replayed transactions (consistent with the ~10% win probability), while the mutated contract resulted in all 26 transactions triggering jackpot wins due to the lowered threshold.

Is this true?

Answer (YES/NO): NO